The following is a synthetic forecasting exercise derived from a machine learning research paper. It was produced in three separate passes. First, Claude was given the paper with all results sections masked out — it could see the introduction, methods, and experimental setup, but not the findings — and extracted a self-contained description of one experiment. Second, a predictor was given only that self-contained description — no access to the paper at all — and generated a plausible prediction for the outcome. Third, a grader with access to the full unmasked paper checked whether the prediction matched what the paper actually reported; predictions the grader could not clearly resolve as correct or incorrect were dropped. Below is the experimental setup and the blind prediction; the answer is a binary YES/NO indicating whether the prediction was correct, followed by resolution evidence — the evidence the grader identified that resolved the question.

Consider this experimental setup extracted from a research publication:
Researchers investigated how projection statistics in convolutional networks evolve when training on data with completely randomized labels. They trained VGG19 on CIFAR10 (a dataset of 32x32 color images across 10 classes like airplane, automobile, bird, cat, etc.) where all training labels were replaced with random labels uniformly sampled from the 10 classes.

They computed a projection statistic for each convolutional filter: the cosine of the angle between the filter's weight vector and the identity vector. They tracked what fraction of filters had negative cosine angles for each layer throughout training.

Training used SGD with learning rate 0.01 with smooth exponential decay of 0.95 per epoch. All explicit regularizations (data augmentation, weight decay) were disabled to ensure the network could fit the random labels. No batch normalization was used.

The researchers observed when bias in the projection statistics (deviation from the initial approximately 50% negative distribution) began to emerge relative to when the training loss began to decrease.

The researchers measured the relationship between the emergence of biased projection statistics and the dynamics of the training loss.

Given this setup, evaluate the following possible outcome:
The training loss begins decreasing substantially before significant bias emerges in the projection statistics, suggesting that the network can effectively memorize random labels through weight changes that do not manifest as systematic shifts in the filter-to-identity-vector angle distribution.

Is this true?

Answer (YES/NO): NO